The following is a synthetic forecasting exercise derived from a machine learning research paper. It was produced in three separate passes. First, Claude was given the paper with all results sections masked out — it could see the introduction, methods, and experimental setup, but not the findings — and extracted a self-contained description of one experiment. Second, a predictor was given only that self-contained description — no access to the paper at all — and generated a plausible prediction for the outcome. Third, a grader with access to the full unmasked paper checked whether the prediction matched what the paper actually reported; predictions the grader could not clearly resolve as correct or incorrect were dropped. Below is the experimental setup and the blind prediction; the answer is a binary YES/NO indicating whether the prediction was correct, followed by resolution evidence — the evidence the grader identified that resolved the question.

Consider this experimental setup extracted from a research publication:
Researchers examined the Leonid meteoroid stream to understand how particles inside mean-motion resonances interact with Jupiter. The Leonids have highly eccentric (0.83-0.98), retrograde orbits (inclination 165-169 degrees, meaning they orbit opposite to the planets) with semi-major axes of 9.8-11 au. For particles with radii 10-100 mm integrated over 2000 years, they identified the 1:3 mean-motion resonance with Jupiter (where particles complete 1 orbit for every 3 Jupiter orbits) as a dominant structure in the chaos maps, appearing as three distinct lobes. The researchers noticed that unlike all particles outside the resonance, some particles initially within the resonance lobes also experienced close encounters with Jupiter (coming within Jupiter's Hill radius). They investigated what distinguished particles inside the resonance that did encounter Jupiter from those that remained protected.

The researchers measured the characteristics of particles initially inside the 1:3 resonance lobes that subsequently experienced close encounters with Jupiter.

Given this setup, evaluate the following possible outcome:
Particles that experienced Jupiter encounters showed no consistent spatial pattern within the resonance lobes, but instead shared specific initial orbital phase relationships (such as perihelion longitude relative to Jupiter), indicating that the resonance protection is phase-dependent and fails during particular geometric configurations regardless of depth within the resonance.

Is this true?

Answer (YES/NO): NO